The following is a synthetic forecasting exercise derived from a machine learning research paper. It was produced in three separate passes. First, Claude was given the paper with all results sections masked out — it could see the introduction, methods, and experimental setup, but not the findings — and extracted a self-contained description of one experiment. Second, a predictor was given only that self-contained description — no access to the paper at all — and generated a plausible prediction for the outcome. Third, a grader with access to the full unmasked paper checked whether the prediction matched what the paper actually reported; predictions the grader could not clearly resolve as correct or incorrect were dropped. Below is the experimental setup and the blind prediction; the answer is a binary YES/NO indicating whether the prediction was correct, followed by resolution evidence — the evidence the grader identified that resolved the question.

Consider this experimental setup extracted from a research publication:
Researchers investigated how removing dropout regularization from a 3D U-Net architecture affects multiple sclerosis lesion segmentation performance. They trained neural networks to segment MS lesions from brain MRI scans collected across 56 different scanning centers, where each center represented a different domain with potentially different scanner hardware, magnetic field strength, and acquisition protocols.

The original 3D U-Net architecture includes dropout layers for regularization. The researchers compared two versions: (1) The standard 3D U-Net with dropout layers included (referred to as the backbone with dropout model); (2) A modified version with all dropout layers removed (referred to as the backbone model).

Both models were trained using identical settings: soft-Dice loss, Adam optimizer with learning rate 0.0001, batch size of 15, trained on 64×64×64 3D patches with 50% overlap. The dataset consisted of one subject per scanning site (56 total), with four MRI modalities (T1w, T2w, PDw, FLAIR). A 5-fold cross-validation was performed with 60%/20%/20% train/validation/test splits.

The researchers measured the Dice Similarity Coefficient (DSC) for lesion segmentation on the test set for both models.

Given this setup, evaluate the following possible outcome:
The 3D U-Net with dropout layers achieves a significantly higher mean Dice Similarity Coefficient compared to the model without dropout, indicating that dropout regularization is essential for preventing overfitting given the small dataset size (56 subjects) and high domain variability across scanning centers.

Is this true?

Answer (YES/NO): NO